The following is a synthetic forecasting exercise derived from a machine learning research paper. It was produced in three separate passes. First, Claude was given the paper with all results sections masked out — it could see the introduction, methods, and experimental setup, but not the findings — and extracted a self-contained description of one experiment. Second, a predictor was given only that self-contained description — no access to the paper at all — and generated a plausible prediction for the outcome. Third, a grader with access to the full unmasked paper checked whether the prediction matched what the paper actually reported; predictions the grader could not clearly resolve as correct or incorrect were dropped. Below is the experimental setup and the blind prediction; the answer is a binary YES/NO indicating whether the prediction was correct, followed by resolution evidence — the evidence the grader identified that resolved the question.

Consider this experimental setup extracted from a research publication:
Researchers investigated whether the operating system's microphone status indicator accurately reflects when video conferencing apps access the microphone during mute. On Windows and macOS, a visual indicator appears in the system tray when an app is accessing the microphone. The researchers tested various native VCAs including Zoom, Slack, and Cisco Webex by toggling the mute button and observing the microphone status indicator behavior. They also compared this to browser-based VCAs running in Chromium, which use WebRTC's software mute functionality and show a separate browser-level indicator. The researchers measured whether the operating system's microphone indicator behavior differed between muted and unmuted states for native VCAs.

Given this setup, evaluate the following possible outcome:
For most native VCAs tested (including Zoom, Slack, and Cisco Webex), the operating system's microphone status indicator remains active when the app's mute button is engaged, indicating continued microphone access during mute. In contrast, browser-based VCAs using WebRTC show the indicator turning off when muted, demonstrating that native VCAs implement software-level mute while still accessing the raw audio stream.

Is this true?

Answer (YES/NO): NO